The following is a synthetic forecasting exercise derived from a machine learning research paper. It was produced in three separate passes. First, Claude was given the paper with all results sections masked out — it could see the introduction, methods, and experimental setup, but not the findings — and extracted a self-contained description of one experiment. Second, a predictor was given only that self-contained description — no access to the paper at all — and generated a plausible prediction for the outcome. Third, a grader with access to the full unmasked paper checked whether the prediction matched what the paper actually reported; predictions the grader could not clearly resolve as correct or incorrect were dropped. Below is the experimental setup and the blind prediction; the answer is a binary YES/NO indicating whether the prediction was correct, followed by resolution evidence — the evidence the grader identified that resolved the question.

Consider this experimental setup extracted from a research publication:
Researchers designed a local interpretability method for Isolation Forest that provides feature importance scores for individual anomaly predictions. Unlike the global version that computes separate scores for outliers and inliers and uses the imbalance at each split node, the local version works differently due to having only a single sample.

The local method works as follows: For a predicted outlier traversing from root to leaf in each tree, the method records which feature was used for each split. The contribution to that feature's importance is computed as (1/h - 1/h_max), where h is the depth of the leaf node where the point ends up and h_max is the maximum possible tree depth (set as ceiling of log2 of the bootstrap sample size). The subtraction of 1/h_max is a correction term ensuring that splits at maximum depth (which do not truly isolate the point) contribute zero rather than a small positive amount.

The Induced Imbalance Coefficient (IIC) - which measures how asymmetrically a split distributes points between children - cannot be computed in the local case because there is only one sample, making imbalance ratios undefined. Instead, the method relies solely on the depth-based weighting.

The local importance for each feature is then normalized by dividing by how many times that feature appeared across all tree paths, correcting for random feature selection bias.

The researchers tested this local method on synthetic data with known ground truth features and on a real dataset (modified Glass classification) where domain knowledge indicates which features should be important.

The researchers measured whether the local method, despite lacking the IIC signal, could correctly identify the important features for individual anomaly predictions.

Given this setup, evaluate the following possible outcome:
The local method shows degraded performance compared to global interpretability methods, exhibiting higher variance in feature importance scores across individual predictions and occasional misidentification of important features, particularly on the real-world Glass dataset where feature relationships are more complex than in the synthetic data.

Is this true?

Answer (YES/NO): NO